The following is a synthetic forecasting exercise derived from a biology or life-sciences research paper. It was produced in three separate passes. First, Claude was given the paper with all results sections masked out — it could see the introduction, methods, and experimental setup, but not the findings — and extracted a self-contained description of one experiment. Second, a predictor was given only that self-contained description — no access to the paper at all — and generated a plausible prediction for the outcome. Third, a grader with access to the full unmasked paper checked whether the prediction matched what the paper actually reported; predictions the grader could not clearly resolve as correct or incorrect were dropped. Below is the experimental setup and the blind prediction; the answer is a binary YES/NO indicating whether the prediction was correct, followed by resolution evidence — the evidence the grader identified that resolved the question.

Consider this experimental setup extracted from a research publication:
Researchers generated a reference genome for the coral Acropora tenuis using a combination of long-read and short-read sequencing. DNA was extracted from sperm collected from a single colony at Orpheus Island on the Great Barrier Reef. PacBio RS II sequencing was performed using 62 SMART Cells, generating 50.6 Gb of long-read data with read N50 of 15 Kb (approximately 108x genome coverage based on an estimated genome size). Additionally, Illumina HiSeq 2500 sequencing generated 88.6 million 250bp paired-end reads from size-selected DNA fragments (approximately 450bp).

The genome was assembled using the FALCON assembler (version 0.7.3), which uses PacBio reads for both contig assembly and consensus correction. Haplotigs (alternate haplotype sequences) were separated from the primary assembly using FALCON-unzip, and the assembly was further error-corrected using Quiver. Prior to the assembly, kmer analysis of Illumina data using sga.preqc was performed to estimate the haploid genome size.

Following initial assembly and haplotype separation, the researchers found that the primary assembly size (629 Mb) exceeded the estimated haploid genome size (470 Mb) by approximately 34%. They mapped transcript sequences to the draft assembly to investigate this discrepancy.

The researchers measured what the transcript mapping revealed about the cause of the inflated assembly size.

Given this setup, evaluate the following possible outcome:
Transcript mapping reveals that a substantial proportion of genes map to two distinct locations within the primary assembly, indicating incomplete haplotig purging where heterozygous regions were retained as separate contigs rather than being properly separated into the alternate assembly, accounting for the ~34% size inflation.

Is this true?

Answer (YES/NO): YES